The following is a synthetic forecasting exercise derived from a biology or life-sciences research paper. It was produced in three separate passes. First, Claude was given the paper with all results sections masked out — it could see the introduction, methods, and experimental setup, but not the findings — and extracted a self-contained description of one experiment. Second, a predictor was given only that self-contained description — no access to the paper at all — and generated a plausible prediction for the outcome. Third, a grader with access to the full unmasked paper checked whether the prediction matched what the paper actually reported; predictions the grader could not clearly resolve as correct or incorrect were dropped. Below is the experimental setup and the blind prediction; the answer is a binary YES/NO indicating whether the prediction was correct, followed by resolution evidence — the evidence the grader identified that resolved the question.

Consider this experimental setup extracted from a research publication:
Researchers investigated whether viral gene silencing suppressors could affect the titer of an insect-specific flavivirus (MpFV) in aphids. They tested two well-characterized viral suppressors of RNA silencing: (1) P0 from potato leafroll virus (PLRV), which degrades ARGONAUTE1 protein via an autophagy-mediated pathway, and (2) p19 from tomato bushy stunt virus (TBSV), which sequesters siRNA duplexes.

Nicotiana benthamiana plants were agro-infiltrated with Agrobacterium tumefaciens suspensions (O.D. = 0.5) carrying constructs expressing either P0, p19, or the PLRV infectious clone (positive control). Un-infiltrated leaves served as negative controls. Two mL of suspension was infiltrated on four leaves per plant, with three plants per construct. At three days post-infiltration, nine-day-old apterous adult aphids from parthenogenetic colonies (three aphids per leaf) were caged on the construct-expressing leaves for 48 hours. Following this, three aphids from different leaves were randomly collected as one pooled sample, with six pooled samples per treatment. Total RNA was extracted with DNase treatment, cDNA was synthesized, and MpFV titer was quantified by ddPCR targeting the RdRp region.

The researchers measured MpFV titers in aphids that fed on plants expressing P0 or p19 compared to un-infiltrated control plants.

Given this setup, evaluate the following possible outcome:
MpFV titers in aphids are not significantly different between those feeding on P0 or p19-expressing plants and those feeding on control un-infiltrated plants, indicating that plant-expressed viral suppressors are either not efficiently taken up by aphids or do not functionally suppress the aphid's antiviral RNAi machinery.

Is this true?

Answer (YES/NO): NO